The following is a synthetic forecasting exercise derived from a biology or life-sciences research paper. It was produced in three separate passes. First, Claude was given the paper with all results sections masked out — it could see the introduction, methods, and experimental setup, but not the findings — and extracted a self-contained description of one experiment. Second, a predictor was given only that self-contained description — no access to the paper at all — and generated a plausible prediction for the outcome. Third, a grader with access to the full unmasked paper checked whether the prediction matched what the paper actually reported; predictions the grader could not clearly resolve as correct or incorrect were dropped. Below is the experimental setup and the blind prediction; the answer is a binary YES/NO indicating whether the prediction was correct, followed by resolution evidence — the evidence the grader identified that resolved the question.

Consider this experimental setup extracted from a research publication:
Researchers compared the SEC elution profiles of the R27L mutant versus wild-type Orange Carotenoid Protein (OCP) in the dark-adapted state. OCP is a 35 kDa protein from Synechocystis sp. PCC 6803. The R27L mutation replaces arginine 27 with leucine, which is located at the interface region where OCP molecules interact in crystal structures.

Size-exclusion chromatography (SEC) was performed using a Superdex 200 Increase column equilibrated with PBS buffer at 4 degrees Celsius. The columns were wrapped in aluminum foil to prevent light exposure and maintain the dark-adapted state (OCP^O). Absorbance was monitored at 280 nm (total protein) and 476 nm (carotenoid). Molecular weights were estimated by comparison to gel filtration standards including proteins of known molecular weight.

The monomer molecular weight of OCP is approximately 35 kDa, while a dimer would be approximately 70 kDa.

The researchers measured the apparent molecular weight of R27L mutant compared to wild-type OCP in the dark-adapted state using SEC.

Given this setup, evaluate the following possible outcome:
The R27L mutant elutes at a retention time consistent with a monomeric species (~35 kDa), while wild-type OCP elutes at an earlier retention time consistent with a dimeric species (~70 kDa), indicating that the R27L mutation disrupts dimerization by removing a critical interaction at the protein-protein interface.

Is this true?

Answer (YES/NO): NO